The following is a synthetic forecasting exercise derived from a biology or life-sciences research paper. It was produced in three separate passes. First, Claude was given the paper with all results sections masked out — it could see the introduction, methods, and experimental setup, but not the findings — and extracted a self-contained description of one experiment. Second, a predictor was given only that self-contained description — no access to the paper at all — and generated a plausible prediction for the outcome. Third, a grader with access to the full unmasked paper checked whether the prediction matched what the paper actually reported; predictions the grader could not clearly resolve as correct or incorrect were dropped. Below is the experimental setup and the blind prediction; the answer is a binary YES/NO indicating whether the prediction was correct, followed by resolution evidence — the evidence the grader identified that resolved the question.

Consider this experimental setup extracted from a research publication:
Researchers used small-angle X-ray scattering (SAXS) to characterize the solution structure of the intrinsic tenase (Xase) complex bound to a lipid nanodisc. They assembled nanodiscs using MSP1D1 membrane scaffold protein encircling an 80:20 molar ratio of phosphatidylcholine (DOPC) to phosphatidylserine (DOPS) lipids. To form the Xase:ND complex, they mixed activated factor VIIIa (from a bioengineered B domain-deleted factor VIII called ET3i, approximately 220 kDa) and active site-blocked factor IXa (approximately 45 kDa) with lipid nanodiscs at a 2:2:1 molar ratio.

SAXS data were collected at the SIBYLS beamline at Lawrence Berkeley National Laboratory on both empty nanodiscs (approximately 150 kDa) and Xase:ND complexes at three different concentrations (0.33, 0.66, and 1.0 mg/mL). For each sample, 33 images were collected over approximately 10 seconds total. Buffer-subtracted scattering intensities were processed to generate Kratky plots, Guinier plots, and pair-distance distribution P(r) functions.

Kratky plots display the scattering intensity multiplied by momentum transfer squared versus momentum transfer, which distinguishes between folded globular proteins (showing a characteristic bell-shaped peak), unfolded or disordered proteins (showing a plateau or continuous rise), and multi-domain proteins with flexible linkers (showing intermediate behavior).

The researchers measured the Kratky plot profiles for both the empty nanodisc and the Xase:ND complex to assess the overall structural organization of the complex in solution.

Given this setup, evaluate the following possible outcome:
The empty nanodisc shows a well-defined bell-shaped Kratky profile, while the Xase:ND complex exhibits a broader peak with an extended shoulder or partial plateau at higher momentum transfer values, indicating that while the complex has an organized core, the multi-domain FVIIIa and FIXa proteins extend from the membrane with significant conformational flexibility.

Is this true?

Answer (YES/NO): NO